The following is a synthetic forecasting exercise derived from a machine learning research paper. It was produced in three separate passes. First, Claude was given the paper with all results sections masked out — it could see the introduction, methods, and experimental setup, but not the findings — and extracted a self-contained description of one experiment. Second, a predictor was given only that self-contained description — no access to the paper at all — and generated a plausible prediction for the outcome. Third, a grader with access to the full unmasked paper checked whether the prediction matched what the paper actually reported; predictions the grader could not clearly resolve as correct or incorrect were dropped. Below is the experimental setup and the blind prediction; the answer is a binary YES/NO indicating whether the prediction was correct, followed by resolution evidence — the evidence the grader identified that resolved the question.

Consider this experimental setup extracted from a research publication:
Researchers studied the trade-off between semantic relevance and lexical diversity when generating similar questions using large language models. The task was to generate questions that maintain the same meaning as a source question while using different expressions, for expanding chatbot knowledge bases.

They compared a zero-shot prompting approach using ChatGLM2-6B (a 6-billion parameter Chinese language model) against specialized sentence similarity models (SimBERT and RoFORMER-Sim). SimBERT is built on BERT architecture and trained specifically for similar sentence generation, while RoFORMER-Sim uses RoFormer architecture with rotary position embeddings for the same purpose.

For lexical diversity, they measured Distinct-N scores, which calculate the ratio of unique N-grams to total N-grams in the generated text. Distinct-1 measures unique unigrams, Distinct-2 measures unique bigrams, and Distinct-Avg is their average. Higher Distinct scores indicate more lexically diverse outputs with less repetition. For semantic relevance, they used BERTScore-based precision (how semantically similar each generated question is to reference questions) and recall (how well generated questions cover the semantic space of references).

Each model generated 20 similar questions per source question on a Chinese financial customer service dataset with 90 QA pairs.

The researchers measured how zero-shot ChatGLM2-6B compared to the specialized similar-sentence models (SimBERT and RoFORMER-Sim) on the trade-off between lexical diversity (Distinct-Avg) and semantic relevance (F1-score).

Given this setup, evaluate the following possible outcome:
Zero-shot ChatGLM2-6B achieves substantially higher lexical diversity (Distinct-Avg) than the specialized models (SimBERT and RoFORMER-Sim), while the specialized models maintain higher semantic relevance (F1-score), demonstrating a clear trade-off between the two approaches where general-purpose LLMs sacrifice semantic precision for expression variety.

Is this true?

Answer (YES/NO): YES